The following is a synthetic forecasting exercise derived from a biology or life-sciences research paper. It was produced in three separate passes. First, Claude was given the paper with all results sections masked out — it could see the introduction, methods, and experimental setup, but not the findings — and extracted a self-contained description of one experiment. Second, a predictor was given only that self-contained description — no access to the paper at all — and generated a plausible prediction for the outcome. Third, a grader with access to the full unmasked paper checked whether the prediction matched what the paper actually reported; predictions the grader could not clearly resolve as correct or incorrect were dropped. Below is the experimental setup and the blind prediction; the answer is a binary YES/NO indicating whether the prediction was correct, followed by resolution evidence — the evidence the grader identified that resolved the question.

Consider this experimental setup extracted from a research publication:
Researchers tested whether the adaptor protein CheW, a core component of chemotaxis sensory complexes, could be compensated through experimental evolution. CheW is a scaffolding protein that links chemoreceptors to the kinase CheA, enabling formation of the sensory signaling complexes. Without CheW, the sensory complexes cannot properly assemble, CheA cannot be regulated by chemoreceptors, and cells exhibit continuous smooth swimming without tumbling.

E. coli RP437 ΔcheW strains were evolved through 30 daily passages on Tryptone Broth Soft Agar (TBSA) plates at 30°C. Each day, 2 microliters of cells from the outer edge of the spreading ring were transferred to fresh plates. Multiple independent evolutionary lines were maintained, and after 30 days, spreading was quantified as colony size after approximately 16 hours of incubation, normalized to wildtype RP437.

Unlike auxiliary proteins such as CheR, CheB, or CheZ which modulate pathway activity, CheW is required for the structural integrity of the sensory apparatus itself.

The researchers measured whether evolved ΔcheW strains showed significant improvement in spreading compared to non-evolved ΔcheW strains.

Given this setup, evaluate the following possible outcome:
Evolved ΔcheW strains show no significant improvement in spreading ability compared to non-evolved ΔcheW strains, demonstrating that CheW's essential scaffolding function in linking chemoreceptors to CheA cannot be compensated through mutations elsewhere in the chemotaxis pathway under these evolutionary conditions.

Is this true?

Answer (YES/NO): YES